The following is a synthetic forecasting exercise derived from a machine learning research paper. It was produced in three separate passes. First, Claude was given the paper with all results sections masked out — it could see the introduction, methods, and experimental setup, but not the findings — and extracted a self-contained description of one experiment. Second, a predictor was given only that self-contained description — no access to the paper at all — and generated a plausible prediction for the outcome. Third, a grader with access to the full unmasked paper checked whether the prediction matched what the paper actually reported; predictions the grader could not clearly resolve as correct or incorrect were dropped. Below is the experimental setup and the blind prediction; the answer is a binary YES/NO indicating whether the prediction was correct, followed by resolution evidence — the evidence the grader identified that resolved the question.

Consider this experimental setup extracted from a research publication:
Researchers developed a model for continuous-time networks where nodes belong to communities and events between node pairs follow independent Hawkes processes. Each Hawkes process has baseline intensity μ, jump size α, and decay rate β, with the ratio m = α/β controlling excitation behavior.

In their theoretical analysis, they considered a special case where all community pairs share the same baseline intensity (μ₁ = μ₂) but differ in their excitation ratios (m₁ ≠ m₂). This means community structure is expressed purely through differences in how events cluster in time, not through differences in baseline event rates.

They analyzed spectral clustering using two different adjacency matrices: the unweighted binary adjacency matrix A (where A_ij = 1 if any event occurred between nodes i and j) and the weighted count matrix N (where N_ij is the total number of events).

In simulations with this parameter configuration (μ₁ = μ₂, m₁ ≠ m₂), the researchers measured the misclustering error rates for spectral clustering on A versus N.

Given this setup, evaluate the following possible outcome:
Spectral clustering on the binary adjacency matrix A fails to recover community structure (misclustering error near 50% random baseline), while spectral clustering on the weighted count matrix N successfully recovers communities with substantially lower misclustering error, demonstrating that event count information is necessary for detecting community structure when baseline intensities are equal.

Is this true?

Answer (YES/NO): YES